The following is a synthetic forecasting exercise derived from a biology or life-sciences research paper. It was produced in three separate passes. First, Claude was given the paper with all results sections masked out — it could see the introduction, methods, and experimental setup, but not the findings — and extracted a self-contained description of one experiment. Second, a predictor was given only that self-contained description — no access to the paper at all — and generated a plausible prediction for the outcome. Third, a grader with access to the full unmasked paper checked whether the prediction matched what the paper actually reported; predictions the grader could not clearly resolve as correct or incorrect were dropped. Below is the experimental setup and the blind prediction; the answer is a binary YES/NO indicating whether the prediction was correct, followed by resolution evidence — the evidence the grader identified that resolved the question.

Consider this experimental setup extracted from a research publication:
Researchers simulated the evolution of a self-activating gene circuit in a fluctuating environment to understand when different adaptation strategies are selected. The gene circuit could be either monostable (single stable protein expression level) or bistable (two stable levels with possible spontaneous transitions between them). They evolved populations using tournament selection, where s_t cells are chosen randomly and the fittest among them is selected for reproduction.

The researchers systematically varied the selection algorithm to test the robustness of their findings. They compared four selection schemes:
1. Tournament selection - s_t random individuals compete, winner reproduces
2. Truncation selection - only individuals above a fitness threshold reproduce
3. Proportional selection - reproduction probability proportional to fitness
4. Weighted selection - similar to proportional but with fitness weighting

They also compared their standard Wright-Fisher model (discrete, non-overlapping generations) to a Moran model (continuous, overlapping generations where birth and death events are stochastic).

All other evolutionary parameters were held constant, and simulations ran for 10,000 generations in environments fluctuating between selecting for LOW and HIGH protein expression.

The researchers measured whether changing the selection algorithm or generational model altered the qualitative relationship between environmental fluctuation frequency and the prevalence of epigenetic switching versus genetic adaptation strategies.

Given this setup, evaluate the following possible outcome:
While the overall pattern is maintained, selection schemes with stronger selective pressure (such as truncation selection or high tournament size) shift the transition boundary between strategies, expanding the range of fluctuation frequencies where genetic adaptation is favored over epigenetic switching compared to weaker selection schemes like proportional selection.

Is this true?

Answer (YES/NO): NO